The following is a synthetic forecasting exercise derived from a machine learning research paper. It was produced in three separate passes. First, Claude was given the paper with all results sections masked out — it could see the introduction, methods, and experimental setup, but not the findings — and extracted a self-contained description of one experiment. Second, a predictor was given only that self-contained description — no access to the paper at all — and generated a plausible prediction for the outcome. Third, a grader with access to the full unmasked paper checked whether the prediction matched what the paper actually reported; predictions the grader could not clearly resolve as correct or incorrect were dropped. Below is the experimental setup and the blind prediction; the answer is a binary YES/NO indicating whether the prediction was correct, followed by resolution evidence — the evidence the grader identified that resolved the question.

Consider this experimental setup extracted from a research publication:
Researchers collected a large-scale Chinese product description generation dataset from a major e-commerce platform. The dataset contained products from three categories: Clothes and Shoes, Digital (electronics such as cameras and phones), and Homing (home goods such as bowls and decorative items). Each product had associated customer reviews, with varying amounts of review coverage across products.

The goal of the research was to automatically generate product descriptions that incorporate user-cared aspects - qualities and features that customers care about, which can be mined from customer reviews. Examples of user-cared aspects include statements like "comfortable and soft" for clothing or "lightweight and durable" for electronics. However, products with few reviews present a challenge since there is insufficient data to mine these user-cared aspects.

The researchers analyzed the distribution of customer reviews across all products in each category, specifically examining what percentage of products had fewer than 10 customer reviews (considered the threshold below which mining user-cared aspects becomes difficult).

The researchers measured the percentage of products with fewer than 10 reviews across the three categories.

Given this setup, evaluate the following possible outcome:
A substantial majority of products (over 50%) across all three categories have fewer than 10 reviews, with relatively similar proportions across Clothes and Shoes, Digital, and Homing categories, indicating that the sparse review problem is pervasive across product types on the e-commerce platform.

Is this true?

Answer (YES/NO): NO